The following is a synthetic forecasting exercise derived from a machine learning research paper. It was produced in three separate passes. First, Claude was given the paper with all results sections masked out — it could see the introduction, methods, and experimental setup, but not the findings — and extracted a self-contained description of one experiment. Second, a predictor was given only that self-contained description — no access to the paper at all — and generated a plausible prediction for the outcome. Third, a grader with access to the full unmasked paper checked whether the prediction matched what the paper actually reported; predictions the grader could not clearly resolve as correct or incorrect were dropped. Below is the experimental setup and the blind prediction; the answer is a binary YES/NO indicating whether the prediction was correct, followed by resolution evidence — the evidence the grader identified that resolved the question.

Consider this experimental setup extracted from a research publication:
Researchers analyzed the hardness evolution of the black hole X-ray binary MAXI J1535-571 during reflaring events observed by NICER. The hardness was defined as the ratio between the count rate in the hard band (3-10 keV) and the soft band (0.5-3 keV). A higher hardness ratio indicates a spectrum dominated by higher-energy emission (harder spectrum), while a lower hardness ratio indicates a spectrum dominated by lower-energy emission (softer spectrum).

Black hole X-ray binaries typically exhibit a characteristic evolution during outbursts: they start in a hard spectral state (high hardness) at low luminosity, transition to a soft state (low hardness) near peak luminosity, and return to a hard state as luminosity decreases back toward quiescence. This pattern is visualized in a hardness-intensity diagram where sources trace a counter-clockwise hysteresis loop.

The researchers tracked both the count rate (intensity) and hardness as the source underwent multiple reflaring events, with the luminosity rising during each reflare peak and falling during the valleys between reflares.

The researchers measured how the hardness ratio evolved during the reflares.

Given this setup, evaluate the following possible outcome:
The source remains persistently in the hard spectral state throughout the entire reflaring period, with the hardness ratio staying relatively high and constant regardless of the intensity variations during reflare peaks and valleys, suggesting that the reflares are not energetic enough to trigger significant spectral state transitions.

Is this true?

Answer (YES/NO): NO